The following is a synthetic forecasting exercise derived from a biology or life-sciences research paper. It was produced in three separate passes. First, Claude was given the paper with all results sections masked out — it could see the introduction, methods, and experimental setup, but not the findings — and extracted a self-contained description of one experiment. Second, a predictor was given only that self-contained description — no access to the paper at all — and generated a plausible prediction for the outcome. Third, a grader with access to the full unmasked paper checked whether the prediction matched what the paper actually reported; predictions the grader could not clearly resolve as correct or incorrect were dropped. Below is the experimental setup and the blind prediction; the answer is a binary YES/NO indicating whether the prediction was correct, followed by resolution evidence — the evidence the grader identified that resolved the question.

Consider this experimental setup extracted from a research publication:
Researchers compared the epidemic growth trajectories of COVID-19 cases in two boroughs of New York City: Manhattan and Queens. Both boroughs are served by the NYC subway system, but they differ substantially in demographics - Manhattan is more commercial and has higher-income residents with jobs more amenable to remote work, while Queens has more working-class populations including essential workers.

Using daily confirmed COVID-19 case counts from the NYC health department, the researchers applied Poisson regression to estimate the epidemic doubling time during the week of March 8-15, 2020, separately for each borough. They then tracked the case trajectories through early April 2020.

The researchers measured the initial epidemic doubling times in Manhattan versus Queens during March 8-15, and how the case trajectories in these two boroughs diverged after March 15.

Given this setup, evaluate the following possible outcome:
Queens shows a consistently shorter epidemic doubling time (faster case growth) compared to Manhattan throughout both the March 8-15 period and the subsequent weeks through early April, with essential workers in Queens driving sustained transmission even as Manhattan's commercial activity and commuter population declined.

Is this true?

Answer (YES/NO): NO